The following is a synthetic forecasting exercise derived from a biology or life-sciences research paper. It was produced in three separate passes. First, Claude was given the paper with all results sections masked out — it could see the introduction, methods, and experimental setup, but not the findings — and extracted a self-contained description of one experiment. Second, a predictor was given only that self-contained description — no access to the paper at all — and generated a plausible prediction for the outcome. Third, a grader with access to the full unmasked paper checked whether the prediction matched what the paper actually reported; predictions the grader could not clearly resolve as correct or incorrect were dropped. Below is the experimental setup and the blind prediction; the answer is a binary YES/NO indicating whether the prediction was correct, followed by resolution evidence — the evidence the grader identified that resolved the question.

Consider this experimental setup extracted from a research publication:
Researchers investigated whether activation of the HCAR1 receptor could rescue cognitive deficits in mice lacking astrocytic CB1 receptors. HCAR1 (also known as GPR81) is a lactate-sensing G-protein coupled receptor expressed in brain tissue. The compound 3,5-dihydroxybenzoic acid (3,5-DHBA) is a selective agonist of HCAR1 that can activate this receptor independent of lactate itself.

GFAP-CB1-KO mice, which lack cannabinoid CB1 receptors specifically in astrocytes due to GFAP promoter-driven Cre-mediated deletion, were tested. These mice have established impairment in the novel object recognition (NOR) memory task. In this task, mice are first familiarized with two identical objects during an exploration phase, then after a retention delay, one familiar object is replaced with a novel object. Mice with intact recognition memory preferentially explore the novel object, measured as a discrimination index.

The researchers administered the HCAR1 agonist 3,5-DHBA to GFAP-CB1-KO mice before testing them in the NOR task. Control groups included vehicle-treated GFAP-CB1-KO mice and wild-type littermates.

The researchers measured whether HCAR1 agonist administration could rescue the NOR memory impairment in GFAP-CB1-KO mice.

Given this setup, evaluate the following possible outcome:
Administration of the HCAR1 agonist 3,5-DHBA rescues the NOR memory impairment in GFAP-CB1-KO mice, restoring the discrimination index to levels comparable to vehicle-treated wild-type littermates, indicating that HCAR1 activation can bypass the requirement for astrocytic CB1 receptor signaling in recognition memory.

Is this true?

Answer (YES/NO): YES